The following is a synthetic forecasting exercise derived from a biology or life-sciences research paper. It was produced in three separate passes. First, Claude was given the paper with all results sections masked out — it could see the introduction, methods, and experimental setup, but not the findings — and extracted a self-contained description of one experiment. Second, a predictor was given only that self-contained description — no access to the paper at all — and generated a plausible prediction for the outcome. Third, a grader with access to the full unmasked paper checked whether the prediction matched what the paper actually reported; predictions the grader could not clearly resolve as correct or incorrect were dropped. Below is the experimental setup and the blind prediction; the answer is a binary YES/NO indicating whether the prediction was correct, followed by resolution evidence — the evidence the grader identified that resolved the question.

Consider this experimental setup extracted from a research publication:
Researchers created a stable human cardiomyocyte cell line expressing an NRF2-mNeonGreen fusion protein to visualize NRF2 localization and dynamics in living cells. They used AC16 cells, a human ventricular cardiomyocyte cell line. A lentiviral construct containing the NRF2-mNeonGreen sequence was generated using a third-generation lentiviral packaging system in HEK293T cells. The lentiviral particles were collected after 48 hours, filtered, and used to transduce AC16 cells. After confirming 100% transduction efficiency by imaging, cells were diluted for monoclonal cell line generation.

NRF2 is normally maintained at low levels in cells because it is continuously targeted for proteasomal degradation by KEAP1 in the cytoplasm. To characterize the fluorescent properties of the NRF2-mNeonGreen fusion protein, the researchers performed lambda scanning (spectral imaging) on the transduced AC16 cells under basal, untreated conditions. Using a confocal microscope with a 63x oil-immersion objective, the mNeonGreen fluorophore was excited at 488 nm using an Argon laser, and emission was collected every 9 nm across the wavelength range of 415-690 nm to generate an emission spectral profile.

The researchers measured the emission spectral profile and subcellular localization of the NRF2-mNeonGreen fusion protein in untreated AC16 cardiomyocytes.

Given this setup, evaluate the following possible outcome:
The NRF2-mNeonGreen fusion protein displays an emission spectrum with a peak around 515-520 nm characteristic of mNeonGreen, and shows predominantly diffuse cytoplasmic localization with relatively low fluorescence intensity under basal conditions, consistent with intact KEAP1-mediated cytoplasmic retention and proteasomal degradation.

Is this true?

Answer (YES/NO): NO